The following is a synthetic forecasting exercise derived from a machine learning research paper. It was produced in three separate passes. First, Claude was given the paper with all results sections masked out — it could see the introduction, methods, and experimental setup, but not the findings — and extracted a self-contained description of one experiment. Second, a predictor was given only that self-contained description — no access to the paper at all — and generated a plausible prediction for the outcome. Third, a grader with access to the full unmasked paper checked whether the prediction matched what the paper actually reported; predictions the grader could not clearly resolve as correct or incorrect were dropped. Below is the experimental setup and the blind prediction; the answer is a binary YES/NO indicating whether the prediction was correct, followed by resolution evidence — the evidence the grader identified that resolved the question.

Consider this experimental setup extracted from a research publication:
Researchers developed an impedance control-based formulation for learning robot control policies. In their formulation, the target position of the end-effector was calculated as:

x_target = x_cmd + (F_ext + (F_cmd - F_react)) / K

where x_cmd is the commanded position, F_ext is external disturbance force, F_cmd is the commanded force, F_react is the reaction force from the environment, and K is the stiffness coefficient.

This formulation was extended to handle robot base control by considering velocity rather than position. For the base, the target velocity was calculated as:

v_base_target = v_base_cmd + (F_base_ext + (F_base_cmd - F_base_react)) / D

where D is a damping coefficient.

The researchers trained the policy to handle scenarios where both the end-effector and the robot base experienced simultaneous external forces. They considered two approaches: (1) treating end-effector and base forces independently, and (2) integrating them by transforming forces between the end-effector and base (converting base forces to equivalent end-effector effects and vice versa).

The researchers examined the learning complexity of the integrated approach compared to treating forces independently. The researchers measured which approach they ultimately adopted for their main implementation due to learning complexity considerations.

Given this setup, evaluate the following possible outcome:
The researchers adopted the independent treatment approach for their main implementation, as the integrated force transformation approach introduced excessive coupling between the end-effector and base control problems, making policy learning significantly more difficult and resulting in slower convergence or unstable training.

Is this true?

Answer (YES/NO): YES